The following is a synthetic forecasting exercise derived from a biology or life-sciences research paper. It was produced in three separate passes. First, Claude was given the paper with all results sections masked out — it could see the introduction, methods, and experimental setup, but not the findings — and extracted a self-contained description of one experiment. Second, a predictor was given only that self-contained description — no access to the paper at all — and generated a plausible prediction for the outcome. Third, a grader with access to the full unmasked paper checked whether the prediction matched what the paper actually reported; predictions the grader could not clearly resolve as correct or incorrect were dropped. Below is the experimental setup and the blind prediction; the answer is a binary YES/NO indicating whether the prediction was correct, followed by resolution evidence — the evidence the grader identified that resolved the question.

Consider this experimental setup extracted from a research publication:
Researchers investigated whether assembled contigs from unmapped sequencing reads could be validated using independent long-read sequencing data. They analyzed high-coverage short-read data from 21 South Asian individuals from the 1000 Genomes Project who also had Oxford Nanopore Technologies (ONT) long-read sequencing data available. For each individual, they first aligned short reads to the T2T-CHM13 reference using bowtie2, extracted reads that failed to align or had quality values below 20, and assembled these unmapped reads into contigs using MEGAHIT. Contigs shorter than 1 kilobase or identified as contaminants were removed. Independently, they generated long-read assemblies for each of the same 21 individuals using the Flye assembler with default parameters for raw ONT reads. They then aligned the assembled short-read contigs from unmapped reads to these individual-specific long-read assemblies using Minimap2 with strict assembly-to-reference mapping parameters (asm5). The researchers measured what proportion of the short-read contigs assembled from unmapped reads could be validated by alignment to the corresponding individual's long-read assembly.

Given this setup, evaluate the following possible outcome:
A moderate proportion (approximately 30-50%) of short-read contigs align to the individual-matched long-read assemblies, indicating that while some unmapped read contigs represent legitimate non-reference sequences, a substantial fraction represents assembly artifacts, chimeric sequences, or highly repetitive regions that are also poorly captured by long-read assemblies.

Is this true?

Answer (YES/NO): NO